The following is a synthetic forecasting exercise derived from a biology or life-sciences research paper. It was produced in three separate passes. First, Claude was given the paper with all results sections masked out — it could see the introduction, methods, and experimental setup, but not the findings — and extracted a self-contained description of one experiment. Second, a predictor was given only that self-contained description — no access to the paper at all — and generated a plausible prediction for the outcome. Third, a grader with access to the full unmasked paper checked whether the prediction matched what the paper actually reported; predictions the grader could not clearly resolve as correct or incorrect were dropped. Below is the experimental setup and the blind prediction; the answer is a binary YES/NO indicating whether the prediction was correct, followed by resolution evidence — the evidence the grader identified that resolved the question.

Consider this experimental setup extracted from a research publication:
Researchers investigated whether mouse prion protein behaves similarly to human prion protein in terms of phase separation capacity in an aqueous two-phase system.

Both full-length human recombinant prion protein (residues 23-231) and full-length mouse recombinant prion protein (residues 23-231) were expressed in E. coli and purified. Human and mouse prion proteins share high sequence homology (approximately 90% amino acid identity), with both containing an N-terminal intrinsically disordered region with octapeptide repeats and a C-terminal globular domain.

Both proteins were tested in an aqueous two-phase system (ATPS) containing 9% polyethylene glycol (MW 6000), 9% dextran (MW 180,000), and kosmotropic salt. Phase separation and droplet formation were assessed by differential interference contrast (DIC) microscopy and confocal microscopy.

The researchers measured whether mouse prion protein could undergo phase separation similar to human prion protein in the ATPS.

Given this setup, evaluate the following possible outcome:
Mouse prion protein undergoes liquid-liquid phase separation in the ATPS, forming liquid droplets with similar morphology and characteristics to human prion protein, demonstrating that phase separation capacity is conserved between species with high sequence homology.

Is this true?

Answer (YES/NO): YES